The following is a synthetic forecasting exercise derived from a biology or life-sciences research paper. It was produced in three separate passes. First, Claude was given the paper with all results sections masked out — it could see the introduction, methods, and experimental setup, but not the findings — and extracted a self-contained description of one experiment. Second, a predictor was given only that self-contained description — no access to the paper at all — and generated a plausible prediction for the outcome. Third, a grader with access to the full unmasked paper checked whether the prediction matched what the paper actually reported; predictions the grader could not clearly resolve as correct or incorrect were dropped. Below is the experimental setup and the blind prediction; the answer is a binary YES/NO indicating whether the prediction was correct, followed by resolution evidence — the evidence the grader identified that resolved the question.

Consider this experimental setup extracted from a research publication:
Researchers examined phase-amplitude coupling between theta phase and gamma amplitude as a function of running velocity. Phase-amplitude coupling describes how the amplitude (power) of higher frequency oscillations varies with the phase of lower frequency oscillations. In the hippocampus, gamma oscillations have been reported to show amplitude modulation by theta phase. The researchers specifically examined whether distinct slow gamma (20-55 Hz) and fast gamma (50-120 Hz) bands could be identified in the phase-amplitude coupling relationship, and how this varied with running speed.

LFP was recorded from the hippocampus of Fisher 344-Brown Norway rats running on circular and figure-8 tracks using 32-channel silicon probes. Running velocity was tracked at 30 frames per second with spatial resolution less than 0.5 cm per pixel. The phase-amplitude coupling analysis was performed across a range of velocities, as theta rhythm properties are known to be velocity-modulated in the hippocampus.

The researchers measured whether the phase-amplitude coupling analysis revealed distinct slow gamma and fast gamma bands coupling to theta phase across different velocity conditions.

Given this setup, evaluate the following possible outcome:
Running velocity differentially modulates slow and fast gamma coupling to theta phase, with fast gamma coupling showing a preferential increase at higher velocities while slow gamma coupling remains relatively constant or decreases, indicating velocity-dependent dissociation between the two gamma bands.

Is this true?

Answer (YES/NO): NO